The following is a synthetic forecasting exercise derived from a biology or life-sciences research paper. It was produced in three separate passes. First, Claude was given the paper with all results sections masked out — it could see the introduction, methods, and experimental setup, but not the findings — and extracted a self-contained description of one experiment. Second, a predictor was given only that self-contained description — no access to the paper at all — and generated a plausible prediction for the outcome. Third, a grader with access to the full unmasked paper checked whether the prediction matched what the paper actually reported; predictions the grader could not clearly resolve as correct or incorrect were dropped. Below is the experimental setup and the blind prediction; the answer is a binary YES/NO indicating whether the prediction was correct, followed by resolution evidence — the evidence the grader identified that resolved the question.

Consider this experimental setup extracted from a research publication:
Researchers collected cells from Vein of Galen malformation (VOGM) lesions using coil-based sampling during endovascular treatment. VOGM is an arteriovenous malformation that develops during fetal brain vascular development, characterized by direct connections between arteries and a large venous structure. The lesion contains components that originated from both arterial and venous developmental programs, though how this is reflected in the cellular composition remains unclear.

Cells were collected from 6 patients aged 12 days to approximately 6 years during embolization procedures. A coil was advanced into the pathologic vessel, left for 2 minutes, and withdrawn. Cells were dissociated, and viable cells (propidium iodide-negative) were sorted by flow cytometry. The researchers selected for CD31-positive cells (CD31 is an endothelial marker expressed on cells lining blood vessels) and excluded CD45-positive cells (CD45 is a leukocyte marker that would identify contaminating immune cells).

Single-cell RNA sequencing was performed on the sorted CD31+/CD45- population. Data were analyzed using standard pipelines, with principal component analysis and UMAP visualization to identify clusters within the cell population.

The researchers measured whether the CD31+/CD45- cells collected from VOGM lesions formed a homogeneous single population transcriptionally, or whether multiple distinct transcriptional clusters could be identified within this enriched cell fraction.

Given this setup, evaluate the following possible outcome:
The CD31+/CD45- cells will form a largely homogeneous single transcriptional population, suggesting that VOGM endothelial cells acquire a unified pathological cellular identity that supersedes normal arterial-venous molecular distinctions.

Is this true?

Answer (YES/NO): NO